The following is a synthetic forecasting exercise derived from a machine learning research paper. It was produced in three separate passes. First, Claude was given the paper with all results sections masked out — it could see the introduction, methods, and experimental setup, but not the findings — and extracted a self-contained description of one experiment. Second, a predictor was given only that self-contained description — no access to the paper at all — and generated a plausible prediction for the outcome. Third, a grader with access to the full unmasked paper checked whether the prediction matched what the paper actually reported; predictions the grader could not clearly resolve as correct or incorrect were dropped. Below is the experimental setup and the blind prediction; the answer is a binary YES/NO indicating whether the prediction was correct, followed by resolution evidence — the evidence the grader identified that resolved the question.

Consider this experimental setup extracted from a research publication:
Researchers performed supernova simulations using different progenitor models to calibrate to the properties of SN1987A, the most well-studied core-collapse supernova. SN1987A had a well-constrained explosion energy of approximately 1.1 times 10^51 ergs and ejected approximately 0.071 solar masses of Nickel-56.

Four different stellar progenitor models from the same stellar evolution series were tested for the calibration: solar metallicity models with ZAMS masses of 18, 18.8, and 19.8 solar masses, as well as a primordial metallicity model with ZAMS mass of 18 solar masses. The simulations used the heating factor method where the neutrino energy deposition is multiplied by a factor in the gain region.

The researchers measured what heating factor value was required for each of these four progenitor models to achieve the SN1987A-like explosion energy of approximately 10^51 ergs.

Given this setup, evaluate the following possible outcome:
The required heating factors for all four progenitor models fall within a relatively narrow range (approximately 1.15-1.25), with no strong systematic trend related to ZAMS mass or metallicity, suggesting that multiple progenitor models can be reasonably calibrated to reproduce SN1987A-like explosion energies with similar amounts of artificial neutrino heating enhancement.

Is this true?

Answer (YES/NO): NO